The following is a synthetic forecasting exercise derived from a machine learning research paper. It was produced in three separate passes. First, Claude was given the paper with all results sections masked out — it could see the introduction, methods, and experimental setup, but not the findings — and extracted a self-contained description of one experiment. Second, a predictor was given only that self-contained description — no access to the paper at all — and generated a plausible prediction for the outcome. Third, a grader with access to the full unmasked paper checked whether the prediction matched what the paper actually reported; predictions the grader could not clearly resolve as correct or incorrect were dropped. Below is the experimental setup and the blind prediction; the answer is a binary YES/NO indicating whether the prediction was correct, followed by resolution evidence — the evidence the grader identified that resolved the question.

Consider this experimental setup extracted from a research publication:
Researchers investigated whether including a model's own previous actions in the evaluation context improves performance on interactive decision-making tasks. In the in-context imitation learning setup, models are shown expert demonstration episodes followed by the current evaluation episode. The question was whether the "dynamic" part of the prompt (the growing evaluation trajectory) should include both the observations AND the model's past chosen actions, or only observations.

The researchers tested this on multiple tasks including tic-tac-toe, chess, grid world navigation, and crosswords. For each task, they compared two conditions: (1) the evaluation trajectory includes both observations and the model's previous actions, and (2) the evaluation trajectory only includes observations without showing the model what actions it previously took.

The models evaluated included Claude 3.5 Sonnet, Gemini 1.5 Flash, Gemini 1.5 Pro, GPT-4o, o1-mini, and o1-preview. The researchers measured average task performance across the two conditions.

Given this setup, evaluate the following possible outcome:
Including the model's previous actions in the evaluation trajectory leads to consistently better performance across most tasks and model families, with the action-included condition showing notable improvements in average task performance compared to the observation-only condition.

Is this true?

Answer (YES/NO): NO